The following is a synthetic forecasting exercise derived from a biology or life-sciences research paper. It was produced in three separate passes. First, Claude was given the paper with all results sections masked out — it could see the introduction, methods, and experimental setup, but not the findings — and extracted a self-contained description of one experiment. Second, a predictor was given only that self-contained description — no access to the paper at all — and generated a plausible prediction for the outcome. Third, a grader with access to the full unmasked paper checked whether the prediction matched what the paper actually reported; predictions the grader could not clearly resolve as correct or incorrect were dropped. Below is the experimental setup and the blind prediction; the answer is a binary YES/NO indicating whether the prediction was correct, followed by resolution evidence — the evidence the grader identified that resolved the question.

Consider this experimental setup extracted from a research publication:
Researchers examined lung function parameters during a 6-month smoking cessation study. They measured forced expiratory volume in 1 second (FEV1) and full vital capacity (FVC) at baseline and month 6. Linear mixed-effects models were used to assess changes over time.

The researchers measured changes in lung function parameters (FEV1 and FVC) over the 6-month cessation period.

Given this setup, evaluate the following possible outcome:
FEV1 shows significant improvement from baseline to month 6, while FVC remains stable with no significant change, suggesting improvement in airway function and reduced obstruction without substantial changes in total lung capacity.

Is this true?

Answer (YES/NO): NO